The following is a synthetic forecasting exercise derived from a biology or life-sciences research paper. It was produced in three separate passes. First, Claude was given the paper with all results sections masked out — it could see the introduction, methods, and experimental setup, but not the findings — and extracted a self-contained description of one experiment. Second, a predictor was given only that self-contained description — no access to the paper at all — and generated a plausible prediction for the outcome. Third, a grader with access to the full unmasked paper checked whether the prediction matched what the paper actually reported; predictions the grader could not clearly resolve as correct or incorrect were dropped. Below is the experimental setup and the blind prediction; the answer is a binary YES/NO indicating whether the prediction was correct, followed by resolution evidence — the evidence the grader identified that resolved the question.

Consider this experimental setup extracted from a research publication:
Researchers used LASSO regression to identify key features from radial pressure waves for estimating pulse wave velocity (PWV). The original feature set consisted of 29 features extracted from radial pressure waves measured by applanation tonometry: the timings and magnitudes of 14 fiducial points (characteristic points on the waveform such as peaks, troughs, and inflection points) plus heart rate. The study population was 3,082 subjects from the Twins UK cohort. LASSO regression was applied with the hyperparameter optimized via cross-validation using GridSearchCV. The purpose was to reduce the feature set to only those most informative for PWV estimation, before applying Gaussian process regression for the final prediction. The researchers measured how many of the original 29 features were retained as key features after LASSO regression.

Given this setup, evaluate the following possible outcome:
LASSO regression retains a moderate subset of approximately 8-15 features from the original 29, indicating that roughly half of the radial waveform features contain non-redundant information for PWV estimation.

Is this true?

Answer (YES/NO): NO